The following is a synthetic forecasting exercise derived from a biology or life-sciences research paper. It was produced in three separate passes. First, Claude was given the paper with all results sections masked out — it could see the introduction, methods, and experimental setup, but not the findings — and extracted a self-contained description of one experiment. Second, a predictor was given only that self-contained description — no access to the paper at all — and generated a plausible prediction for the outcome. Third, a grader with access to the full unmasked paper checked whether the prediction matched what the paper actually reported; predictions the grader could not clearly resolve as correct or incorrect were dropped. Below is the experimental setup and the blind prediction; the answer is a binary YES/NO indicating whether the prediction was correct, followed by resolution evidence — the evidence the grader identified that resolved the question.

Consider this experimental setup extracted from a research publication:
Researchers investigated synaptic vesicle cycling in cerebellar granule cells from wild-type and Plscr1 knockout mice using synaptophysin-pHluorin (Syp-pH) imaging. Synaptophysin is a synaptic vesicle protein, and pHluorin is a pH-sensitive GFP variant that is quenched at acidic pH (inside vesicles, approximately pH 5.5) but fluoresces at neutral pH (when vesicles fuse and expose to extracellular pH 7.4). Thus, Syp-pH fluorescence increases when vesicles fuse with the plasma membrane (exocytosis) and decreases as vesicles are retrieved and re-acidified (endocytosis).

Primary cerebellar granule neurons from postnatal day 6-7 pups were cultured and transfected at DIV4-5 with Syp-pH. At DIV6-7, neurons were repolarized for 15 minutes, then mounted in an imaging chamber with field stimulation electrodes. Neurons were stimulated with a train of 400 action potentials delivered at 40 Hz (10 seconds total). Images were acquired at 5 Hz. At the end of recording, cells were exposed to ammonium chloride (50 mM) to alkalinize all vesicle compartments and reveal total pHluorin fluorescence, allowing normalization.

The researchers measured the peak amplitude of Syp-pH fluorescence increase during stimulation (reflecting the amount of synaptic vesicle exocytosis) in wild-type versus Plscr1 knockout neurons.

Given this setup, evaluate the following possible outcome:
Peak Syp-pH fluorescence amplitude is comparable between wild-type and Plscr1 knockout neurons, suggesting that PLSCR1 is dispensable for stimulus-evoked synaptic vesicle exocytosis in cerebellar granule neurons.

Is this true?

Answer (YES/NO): YES